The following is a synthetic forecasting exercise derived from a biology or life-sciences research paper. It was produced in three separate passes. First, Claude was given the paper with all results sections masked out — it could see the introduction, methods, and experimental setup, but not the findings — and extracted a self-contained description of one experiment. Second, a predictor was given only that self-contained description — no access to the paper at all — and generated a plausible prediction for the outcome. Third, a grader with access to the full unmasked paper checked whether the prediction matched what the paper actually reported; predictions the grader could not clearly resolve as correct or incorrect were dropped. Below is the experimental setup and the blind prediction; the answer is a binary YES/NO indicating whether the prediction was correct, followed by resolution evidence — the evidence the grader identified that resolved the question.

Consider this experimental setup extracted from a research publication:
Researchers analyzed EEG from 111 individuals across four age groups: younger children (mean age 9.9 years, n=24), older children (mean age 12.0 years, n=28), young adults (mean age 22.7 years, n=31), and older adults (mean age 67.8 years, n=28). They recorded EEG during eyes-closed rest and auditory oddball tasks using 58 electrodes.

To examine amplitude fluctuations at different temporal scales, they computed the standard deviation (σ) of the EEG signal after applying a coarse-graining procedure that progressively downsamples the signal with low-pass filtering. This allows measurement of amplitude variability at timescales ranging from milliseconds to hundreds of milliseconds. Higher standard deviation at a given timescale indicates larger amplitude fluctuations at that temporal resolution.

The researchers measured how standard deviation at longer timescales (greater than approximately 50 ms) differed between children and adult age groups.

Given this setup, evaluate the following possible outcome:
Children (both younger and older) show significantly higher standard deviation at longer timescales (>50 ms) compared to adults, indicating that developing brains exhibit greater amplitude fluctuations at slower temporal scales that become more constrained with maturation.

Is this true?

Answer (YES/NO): YES